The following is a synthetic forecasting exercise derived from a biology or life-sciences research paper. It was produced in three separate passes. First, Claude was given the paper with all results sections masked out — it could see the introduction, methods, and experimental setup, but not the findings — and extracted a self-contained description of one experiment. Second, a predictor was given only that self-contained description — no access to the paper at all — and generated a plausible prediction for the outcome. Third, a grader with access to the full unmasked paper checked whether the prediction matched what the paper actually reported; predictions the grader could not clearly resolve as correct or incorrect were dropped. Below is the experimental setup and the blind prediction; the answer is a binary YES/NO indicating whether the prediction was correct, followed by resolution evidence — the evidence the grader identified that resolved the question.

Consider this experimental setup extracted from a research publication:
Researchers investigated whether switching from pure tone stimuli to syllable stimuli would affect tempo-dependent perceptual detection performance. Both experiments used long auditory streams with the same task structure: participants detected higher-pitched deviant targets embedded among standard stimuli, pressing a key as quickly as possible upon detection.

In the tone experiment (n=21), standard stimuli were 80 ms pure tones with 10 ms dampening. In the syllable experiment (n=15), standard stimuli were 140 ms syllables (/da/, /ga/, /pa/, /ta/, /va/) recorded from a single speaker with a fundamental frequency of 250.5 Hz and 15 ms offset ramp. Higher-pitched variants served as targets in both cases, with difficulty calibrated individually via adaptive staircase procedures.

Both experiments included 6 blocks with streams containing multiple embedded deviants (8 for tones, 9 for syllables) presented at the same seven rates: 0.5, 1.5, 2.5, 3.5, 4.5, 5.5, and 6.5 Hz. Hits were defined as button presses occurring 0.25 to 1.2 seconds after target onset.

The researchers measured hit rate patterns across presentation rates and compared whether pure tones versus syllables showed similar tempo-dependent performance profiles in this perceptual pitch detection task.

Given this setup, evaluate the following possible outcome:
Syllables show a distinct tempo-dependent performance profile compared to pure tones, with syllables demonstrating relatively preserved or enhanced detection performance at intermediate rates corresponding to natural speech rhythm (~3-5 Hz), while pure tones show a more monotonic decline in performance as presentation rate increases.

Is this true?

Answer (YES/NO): NO